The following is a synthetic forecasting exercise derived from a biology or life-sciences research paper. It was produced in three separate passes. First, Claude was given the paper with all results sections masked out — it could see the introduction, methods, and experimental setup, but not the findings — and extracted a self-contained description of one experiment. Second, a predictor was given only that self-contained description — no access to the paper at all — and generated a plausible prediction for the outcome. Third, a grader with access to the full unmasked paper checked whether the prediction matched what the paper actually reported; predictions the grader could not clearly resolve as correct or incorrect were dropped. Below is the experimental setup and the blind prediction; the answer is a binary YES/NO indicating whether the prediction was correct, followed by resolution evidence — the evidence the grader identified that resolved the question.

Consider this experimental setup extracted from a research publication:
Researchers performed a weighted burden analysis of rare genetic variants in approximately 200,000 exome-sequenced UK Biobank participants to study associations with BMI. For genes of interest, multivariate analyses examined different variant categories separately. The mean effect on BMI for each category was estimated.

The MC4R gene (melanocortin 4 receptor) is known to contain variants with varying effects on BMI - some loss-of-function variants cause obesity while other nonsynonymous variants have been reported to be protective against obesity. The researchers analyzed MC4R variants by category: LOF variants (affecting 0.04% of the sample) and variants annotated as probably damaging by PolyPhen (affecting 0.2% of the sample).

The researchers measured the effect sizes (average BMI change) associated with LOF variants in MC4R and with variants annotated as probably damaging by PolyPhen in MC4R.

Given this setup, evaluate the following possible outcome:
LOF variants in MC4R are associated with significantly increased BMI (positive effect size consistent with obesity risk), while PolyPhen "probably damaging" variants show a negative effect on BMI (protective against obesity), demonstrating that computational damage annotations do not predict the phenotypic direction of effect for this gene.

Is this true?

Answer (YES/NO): NO